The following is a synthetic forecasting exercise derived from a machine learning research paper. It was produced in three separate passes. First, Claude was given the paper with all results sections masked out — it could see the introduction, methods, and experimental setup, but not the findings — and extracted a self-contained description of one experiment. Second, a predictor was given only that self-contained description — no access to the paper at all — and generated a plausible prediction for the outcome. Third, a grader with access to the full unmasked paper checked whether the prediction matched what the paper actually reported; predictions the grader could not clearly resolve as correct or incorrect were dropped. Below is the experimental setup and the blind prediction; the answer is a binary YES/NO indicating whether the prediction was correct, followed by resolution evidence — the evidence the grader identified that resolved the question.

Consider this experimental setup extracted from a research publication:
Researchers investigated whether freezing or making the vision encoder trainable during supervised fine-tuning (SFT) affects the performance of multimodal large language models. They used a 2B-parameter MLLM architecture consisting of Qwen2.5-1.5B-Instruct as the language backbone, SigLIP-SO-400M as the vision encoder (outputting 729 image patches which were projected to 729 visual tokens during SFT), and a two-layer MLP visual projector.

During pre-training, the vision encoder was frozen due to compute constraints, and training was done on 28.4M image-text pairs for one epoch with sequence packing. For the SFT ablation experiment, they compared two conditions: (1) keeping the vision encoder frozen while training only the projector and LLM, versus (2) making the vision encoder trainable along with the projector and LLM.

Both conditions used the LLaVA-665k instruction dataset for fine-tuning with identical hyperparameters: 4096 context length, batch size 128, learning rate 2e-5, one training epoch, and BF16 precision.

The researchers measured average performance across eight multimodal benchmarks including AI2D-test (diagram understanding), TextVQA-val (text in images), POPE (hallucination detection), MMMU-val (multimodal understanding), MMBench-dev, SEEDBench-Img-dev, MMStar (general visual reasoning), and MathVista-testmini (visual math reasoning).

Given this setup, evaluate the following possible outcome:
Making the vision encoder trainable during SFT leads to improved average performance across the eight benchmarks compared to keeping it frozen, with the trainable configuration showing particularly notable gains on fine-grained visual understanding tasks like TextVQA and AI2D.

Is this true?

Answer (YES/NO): NO